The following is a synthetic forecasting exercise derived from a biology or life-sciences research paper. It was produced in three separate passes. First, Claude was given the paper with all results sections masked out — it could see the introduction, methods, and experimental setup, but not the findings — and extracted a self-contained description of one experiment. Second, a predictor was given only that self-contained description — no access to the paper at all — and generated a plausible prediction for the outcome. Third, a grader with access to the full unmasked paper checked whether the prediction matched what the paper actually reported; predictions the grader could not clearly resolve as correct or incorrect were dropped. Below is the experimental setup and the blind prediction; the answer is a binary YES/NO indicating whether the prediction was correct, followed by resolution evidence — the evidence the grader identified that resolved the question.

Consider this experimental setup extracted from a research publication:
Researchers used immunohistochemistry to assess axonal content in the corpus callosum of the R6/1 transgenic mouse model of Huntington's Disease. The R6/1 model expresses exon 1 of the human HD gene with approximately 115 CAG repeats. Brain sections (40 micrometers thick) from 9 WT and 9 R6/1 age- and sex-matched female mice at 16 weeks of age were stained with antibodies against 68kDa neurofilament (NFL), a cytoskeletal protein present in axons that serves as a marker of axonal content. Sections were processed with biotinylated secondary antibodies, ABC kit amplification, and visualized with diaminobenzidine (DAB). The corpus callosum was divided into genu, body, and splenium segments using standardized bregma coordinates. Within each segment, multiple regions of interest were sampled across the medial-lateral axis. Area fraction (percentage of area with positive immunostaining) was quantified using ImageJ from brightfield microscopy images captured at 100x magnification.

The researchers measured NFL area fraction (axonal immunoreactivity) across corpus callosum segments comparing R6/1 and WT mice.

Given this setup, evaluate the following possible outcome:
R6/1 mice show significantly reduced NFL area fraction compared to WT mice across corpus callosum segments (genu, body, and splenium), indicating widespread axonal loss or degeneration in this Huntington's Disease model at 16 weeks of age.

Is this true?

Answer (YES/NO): NO